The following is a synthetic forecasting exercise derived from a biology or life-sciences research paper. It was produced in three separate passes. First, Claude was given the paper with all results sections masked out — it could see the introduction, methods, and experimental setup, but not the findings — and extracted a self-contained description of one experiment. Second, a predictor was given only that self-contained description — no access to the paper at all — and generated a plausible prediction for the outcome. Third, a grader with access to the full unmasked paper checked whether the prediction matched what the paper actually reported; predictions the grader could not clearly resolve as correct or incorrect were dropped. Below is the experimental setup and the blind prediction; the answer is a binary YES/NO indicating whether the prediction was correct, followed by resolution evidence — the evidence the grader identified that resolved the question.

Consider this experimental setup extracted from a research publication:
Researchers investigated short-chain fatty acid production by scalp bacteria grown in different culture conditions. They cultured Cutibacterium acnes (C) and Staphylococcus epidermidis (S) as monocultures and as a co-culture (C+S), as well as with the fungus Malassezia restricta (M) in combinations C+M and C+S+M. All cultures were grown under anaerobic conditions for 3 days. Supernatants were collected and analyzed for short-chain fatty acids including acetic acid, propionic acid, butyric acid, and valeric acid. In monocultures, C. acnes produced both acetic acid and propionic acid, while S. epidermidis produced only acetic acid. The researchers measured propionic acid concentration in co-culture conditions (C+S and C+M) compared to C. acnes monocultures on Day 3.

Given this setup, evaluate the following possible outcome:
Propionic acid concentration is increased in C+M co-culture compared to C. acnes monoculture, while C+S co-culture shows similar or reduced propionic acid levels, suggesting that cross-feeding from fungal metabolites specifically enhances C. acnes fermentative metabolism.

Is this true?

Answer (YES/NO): NO